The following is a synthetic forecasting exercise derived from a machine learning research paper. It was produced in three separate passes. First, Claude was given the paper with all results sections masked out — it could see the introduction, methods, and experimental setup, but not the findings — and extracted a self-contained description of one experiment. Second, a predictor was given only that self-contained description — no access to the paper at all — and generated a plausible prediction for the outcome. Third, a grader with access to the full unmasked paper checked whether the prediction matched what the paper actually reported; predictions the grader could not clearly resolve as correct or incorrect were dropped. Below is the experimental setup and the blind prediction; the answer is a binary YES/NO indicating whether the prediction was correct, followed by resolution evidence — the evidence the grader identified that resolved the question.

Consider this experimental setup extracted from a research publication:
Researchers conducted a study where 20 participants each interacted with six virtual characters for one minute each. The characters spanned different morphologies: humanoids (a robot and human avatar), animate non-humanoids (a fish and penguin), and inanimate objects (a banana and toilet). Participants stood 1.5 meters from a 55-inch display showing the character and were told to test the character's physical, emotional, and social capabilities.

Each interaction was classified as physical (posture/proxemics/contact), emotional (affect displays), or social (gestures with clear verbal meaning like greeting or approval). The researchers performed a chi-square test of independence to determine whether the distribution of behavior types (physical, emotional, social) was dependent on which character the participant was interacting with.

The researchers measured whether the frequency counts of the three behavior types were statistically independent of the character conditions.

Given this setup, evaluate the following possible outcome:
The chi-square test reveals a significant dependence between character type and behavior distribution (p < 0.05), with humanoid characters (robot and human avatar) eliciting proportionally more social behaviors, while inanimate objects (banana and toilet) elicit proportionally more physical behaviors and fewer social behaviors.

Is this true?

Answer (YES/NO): NO